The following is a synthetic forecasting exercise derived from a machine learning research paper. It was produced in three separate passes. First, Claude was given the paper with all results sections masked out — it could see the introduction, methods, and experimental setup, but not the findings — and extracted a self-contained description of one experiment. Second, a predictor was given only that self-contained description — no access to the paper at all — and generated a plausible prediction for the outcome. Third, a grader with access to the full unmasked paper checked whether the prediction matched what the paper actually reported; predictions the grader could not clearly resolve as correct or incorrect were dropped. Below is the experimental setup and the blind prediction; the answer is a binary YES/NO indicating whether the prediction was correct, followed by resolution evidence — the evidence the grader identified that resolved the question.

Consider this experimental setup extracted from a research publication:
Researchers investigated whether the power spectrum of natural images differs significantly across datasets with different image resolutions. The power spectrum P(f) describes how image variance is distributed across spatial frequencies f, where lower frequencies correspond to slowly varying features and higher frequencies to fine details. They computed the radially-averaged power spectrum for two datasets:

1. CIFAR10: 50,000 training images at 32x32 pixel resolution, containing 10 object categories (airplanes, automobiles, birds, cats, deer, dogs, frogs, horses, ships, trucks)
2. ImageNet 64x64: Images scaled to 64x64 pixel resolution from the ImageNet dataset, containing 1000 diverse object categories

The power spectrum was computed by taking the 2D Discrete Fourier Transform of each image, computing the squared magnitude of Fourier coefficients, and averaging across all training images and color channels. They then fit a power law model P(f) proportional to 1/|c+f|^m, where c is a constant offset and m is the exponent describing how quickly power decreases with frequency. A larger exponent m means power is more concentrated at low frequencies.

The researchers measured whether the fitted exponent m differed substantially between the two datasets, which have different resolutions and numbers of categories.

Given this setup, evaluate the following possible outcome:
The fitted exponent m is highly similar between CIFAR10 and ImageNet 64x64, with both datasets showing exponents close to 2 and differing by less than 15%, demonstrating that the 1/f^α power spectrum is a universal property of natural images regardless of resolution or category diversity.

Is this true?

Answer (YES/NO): YES